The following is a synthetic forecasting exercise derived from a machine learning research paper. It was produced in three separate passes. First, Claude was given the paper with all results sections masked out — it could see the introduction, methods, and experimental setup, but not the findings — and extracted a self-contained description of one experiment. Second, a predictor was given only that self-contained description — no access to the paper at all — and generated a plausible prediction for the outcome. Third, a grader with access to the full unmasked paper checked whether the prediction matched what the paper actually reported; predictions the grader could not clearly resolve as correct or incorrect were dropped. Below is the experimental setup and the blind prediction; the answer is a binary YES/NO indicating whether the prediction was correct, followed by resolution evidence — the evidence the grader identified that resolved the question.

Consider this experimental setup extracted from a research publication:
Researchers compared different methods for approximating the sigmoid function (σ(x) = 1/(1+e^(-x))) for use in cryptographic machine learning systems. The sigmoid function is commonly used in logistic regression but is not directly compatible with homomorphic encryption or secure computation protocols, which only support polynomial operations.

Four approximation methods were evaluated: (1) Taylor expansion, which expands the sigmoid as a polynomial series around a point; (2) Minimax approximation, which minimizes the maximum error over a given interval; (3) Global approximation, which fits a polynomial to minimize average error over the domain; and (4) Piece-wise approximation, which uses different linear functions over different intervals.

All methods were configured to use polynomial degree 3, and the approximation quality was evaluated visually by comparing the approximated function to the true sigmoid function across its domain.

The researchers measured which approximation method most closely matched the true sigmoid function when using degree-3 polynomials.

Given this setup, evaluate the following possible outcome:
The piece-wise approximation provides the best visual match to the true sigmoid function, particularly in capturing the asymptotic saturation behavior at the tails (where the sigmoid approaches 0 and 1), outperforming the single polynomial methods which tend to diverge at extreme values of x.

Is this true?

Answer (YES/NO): NO